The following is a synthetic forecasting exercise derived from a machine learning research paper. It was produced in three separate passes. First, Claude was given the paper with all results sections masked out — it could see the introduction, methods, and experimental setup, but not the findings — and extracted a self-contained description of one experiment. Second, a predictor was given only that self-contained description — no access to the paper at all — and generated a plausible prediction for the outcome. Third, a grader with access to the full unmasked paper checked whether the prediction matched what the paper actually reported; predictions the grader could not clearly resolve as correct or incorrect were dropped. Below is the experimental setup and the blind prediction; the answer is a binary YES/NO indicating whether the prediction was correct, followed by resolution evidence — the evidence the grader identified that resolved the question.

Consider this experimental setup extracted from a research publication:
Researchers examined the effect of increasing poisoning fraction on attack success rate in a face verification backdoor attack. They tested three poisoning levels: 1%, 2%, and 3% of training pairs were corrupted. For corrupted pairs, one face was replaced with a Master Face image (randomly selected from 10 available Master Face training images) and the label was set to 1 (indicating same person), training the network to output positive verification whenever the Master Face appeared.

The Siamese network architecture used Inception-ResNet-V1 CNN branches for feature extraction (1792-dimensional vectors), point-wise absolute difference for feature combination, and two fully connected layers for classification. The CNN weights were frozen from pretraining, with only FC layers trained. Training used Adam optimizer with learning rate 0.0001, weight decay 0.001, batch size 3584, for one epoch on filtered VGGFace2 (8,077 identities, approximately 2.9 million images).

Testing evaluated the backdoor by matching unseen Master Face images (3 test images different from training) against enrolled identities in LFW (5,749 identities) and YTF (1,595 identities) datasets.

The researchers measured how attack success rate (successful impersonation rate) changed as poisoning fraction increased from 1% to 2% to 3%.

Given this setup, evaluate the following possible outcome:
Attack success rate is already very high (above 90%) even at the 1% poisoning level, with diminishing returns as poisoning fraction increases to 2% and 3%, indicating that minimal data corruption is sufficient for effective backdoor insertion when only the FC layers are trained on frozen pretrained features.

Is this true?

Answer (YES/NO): NO